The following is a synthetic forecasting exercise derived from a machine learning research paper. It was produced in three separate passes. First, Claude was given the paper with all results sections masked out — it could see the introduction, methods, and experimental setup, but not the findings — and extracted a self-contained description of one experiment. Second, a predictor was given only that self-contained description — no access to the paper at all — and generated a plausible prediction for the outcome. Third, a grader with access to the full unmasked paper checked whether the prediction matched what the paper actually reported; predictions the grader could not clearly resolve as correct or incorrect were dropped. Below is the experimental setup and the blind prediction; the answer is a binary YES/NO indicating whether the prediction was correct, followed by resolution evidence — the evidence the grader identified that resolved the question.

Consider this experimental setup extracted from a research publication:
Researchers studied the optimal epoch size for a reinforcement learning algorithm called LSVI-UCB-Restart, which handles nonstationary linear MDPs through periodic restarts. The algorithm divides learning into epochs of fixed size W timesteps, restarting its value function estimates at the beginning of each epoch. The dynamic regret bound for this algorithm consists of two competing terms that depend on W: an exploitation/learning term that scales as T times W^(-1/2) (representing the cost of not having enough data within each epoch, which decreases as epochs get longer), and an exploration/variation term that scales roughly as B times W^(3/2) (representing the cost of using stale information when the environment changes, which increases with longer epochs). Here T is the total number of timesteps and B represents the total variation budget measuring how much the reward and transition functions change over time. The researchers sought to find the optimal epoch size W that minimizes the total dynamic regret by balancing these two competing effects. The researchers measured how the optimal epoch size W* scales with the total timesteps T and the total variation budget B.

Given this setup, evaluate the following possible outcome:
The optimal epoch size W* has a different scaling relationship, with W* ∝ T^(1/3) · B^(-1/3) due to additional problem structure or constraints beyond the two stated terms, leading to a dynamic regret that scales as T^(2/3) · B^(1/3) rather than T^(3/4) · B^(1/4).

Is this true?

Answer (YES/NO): NO